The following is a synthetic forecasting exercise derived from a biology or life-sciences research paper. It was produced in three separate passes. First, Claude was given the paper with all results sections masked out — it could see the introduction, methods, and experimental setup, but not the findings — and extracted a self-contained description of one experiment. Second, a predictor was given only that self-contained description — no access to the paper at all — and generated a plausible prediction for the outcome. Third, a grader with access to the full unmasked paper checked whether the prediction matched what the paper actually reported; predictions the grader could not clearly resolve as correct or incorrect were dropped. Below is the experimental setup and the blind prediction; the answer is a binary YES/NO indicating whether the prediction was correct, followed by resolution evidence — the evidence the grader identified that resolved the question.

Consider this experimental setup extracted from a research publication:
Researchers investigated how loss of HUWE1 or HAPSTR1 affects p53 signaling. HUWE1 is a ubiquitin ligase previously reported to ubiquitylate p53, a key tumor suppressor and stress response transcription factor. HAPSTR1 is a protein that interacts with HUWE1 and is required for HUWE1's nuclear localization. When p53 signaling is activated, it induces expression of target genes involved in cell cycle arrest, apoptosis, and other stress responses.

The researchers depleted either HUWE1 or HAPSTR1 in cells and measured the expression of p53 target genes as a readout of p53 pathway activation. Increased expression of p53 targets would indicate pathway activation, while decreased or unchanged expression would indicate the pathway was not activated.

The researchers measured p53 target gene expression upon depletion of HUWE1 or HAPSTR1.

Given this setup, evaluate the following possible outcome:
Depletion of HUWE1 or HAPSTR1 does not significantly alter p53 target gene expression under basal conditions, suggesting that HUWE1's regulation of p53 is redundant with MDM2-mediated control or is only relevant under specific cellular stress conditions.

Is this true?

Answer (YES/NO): NO